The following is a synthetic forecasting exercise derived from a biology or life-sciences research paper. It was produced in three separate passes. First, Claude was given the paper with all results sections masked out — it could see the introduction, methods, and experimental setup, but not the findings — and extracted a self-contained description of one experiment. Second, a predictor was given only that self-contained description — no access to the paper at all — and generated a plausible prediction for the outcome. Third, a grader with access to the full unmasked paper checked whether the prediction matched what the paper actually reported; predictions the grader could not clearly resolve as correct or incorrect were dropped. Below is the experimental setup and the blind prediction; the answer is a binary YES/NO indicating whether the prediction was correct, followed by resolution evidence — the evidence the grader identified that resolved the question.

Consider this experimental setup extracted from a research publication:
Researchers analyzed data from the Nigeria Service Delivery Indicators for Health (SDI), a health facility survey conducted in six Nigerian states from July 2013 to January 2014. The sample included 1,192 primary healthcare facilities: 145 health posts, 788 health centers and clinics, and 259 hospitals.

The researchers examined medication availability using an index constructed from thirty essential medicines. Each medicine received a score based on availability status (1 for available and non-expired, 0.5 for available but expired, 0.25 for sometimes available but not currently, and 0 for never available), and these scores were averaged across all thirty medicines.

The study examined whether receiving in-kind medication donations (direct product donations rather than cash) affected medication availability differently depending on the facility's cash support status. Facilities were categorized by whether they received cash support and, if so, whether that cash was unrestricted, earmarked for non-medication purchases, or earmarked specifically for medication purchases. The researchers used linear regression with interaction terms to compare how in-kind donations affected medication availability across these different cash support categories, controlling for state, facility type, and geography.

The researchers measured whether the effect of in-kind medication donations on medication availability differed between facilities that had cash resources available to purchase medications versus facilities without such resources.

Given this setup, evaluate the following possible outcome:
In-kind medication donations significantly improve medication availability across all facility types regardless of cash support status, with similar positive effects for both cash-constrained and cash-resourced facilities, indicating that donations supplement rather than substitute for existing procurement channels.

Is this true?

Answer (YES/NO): NO